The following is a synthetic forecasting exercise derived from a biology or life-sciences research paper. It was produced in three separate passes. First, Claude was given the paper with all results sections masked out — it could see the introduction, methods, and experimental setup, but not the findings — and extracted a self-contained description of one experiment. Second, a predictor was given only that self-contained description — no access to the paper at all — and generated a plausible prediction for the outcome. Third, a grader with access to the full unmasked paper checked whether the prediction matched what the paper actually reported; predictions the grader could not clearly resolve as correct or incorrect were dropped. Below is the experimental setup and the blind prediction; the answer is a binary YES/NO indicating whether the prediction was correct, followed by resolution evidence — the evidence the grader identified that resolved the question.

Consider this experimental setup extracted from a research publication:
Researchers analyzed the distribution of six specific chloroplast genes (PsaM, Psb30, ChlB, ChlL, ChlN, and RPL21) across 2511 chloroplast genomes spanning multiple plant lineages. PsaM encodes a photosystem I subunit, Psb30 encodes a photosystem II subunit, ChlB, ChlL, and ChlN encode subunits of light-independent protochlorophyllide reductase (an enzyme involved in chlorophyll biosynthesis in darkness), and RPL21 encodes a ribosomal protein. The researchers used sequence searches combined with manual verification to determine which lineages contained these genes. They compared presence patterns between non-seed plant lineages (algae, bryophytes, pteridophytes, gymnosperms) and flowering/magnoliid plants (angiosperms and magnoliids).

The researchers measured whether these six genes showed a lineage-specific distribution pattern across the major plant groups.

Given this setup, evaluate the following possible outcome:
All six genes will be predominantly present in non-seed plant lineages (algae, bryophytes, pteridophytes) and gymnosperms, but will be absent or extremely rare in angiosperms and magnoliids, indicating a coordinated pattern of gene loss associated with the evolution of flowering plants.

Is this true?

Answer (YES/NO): YES